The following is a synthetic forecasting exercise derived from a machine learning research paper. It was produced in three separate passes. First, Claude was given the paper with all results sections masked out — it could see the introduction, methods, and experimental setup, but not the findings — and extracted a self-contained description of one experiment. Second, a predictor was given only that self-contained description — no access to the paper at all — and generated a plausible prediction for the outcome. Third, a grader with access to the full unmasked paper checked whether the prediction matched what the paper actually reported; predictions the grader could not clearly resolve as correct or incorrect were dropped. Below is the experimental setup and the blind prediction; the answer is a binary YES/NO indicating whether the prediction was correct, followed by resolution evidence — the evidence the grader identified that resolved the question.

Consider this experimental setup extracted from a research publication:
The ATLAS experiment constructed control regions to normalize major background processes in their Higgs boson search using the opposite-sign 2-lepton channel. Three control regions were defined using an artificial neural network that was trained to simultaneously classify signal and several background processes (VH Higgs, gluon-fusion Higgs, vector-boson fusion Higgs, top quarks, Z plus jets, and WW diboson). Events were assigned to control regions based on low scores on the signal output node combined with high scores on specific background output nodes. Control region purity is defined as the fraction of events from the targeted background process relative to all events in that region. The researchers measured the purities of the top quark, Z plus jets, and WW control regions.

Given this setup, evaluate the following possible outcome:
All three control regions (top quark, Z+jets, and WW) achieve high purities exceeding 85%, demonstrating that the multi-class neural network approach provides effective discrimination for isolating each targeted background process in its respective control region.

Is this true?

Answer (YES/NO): NO